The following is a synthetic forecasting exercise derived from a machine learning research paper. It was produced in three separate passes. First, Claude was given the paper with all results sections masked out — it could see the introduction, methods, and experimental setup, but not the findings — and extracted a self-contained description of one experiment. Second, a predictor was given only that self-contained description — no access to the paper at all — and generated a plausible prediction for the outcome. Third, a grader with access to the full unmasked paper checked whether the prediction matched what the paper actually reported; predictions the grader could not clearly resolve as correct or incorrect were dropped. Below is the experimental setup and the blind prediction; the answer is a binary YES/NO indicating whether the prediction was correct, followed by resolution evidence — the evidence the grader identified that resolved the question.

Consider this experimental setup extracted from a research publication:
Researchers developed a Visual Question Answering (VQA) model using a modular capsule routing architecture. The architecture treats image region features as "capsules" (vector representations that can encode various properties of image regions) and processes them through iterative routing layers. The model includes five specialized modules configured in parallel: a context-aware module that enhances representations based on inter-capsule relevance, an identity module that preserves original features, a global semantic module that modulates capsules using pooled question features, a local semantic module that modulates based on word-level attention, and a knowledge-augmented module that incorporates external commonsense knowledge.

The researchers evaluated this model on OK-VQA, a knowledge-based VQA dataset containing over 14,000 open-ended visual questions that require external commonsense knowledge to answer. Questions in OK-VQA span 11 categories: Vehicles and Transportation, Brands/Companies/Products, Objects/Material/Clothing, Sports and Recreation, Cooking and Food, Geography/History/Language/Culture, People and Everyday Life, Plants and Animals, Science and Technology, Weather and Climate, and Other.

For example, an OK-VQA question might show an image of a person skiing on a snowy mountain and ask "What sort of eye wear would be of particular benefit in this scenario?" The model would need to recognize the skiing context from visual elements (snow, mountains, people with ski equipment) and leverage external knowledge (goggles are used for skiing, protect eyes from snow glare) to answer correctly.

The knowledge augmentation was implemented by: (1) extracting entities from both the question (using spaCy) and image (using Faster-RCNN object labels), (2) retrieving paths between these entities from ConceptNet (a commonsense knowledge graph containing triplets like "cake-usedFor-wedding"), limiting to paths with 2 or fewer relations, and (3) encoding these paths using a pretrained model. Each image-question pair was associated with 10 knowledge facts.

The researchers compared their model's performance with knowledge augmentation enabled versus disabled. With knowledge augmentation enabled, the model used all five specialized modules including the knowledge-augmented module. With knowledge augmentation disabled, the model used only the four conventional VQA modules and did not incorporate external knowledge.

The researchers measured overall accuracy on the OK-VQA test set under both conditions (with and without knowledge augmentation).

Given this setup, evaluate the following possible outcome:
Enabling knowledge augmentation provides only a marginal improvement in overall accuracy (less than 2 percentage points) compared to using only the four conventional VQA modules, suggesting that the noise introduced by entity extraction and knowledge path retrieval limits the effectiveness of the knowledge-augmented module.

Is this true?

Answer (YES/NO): YES